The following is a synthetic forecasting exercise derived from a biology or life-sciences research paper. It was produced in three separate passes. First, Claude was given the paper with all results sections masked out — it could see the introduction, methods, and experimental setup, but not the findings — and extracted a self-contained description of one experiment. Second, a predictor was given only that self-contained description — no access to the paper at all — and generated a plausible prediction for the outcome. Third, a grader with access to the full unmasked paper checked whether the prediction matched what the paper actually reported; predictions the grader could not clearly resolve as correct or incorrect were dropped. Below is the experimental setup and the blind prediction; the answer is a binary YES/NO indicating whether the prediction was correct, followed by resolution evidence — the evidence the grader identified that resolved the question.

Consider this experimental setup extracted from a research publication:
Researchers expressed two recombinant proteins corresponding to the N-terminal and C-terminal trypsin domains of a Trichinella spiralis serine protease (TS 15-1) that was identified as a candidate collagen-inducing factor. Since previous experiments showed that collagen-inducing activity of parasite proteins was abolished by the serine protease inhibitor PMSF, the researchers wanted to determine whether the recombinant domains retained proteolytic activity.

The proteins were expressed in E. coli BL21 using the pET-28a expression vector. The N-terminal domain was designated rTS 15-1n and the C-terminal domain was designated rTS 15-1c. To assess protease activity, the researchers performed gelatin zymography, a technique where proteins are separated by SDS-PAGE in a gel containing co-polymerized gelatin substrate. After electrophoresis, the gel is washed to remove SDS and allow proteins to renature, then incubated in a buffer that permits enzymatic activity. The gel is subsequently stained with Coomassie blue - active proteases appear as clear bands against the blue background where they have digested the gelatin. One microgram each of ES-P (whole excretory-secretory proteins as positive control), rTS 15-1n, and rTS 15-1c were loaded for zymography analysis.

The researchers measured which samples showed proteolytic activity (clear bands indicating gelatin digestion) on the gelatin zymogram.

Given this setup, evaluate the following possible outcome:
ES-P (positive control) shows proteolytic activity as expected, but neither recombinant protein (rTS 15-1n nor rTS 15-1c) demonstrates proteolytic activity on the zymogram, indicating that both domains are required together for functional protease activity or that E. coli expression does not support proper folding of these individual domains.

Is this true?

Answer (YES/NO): NO